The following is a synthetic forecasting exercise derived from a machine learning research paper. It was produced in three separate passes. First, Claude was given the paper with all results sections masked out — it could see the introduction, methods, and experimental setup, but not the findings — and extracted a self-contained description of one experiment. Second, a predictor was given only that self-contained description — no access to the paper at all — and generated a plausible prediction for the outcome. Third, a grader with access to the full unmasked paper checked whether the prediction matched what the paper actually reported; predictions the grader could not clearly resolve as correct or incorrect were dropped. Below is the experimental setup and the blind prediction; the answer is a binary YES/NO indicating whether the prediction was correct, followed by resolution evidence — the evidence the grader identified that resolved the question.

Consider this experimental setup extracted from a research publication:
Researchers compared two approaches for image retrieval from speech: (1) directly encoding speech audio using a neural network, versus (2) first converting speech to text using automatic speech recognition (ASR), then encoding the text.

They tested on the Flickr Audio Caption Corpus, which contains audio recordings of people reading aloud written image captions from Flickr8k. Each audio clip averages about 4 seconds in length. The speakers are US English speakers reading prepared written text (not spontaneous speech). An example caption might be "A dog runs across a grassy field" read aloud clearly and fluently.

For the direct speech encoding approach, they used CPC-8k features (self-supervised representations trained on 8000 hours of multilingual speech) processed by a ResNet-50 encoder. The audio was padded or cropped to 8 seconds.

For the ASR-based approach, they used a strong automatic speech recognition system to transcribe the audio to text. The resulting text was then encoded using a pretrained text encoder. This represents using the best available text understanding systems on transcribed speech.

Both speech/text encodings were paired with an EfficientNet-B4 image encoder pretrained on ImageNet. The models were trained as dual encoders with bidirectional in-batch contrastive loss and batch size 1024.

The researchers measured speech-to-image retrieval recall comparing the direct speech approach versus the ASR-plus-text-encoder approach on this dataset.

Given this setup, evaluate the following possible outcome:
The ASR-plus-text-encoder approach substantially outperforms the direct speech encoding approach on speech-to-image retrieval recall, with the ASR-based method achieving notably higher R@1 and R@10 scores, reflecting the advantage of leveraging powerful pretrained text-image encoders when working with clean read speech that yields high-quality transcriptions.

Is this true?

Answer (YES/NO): YES